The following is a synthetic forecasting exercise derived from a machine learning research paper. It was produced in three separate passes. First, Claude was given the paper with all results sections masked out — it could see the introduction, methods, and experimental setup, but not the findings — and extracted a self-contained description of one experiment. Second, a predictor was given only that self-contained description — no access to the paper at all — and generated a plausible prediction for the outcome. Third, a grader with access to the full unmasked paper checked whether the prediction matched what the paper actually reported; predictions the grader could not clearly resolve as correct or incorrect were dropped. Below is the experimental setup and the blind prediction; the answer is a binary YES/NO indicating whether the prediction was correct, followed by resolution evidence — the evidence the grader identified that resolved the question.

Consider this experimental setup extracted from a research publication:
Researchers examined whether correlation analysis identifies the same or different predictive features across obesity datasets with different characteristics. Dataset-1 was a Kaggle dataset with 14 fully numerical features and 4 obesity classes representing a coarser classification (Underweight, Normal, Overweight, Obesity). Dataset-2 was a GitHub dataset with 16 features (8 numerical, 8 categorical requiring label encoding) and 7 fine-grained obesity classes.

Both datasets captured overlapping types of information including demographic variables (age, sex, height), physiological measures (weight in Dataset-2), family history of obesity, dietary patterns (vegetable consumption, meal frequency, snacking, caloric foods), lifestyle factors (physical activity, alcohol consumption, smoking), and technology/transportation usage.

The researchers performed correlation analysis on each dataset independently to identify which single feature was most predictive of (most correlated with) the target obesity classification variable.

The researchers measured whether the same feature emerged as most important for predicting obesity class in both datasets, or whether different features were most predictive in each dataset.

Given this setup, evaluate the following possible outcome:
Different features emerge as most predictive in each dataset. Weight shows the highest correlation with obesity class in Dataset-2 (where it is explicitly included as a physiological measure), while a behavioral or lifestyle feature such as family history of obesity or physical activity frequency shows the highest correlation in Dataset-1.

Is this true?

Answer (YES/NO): NO